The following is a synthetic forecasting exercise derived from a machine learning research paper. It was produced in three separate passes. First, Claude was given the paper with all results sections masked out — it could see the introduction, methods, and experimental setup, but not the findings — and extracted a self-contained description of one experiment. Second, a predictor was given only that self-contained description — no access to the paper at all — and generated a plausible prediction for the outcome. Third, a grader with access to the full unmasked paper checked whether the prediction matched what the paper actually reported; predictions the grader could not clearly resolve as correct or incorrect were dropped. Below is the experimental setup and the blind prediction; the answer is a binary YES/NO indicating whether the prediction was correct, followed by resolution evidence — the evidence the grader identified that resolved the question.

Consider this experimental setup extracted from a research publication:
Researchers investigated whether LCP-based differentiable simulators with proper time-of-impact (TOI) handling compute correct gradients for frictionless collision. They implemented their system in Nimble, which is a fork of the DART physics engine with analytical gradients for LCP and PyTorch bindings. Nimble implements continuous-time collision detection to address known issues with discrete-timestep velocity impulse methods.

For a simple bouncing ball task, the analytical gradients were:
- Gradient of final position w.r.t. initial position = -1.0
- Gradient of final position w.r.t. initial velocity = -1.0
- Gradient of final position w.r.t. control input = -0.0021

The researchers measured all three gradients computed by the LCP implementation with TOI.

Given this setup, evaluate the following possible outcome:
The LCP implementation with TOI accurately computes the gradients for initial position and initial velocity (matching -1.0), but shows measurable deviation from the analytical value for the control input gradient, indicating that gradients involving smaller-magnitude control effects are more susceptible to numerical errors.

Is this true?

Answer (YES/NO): NO